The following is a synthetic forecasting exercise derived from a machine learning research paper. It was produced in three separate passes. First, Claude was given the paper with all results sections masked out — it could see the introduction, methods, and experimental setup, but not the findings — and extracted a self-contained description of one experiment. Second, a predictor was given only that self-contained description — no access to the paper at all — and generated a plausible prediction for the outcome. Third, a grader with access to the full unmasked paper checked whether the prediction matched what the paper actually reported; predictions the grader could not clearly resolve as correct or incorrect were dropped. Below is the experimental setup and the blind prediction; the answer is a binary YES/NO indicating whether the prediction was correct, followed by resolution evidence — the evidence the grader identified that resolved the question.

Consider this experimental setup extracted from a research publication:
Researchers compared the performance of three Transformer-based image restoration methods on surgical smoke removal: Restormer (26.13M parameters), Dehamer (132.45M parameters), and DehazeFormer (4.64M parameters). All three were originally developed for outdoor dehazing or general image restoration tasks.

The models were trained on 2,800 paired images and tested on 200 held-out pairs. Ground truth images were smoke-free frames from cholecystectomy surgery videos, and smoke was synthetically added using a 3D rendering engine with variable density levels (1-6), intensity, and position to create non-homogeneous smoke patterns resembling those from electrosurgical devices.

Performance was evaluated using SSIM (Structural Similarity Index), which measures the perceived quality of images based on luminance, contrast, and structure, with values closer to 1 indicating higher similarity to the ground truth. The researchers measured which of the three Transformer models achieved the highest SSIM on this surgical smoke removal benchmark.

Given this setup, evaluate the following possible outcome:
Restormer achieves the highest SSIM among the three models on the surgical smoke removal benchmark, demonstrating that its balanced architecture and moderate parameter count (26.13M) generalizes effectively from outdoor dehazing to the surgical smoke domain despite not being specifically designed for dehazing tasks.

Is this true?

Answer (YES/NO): NO